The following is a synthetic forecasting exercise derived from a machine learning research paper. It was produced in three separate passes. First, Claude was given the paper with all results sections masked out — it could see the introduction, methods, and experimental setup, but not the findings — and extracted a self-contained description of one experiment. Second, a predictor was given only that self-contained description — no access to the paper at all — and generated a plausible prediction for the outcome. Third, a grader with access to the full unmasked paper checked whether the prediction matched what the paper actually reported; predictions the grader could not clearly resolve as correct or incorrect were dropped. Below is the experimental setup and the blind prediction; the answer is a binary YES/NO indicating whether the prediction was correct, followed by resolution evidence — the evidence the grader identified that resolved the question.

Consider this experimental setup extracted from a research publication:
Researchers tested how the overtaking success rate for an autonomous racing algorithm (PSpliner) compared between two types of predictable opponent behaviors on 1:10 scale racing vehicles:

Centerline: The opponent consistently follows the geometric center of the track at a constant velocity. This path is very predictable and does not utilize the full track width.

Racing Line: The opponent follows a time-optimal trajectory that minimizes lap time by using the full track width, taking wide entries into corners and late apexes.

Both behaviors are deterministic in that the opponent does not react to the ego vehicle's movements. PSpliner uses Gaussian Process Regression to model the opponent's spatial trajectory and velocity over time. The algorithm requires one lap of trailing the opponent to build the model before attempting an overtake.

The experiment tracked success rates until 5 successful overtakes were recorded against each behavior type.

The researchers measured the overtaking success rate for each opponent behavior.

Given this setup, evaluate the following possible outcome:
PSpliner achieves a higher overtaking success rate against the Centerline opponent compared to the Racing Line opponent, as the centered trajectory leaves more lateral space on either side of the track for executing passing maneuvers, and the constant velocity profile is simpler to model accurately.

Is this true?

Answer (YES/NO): YES